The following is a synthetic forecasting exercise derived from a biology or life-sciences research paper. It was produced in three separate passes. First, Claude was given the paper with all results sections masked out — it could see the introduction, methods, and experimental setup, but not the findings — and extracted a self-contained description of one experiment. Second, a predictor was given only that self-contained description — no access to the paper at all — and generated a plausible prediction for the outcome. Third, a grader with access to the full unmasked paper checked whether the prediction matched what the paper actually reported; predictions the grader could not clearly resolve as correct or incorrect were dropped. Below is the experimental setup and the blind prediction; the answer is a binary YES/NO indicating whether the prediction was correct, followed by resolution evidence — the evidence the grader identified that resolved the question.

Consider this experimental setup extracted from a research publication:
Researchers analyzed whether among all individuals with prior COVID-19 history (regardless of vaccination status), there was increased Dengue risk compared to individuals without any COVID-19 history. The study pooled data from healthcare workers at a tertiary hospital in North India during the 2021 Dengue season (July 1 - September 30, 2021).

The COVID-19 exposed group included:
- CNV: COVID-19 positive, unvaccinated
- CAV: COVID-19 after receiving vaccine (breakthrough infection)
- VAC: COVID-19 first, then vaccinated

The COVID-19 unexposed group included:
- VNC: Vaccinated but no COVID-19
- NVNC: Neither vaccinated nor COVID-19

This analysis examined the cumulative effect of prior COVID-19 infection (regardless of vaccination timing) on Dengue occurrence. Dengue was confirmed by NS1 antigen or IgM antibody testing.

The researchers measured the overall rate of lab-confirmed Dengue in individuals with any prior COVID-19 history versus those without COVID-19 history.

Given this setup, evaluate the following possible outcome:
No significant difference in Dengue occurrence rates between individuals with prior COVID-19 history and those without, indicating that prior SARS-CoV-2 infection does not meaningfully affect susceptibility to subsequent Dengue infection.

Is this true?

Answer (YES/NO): NO